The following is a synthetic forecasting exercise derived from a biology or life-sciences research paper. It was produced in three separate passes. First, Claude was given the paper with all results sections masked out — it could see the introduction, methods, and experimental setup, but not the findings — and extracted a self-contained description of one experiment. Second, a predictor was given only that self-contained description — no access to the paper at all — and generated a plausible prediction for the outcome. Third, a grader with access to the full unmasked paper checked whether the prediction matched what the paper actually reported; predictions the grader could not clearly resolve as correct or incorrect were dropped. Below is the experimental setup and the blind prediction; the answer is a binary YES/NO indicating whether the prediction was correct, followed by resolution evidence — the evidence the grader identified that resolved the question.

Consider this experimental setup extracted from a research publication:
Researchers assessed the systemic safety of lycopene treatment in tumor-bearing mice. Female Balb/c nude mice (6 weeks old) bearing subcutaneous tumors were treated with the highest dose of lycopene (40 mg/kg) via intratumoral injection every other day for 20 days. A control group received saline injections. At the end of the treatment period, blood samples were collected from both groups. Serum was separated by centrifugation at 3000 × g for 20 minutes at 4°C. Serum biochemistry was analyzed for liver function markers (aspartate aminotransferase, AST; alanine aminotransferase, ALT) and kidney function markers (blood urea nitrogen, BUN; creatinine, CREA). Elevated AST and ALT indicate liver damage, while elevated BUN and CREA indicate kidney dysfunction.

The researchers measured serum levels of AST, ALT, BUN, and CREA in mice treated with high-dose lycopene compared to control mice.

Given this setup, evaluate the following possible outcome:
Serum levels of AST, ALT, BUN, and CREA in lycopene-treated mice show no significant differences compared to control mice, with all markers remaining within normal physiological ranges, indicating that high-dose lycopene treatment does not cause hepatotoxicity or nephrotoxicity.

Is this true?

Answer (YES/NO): YES